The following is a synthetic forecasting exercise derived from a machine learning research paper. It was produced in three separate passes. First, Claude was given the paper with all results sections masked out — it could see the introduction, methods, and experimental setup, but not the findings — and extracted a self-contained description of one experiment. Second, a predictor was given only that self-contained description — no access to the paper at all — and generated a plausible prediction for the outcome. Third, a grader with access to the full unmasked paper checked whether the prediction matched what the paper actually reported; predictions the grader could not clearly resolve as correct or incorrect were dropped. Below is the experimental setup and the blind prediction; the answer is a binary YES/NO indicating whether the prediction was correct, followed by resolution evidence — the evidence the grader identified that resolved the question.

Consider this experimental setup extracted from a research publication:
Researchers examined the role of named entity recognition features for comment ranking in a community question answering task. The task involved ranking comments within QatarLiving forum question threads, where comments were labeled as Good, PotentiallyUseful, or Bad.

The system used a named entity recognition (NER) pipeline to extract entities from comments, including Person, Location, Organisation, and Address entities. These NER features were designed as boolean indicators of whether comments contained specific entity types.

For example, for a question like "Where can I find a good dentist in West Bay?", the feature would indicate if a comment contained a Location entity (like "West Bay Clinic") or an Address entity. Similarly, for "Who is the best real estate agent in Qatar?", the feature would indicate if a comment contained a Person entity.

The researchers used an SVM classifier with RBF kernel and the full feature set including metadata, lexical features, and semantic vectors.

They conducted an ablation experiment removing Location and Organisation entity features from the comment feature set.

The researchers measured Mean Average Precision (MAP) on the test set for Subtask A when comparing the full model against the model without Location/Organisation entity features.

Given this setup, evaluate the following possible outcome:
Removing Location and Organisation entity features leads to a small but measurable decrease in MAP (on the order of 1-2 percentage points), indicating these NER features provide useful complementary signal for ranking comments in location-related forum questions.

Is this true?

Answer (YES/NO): NO